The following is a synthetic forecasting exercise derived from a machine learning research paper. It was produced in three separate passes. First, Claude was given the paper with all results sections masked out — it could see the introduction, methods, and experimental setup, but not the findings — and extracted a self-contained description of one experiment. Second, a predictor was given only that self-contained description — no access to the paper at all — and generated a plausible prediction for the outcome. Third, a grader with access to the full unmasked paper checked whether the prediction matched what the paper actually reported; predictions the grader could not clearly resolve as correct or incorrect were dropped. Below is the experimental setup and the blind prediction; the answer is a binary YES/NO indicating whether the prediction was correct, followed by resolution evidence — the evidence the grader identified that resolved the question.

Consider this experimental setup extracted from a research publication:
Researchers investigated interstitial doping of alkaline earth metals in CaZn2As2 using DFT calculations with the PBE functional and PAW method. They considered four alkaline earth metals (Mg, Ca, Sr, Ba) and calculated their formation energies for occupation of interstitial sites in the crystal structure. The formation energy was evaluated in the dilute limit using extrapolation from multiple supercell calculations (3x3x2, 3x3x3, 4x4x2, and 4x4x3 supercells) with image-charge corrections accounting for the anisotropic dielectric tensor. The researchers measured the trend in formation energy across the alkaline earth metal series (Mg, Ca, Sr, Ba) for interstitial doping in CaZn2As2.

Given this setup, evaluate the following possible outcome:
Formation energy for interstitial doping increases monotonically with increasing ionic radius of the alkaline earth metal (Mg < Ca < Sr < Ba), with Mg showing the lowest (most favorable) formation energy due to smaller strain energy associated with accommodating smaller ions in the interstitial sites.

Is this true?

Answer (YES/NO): NO